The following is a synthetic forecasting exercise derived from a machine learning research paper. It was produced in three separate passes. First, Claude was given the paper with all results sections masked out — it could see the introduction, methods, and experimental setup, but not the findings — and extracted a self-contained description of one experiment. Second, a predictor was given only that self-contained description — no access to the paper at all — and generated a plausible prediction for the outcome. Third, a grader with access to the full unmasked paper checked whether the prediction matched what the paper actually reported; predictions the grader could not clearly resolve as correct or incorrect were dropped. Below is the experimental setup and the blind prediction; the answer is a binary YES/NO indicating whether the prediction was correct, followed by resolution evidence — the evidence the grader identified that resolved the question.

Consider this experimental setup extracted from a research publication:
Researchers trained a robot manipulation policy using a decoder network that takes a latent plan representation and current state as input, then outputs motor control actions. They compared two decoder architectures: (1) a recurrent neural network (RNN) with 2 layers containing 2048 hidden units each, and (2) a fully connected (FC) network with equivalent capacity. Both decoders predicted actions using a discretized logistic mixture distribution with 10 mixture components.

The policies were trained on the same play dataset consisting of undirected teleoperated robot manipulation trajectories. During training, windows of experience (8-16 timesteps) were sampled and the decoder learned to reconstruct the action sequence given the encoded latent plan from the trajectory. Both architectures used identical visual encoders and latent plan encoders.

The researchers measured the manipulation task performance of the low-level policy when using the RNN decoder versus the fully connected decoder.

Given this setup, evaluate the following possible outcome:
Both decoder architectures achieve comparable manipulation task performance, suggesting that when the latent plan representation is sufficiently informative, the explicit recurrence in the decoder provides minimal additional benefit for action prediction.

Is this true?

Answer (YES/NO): NO